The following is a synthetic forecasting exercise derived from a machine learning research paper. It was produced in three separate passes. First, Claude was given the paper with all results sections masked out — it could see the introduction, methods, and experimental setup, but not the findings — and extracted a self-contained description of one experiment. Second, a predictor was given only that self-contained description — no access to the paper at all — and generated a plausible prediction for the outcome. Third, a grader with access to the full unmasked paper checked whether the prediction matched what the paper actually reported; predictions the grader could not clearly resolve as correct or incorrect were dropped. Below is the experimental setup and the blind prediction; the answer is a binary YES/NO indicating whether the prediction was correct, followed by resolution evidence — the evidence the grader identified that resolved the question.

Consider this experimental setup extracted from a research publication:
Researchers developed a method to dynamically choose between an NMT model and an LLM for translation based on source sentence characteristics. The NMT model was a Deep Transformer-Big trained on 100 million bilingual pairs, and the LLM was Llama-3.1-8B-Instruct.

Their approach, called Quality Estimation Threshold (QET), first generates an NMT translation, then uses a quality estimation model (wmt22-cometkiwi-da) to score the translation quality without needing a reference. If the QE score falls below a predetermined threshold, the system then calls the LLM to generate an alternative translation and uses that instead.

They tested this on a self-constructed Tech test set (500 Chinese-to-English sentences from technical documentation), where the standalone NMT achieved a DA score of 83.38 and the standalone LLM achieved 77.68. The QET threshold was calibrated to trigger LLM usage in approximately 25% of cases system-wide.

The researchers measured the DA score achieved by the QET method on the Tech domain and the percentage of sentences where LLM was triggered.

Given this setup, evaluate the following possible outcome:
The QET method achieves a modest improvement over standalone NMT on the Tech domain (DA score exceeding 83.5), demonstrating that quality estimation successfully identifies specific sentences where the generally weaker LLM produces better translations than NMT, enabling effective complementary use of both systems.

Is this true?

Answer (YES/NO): NO